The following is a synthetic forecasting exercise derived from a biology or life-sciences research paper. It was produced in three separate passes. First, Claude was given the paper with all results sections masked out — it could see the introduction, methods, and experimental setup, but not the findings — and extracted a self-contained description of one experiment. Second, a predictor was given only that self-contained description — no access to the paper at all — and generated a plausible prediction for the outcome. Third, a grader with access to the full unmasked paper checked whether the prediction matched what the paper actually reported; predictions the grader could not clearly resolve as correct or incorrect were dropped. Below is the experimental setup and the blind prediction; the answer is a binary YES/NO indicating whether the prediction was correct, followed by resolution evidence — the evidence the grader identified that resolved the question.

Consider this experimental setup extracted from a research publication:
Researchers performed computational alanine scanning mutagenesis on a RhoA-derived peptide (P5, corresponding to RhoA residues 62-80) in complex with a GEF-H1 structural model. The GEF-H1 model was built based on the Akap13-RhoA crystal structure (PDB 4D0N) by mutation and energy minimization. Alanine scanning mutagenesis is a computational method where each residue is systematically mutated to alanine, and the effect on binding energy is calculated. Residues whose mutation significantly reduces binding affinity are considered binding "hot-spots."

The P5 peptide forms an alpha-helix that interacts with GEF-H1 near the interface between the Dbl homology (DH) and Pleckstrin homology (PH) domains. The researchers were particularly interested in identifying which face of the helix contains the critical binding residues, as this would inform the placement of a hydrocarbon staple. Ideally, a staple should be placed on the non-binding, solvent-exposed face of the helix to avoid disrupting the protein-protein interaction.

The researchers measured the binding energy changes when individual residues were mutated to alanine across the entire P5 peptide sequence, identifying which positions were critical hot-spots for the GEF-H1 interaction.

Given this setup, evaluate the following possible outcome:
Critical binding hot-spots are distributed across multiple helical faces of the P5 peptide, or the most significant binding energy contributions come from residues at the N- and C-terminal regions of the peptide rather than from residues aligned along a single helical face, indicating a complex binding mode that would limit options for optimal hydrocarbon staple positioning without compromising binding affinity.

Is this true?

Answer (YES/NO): NO